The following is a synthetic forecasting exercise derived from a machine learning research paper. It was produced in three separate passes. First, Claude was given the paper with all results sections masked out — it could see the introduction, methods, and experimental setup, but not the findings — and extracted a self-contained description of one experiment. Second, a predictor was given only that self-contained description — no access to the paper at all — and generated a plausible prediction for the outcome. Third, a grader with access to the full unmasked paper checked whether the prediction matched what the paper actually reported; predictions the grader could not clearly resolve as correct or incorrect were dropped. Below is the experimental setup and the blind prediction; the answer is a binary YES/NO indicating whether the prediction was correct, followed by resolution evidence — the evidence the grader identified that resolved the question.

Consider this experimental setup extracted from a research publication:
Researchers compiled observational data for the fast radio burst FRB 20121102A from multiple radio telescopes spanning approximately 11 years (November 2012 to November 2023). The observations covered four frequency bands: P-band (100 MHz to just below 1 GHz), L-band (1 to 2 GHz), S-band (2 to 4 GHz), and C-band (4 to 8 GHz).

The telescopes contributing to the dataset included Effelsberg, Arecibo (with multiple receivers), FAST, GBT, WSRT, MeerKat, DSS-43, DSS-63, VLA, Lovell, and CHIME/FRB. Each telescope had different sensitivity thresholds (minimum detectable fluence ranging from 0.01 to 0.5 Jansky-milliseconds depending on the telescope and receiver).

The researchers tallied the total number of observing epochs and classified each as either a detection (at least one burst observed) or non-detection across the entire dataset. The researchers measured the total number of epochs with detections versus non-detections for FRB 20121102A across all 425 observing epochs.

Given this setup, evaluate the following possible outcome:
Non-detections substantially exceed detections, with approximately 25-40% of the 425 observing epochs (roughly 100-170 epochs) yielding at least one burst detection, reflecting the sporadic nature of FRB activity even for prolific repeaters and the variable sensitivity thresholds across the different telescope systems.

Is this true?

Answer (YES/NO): YES